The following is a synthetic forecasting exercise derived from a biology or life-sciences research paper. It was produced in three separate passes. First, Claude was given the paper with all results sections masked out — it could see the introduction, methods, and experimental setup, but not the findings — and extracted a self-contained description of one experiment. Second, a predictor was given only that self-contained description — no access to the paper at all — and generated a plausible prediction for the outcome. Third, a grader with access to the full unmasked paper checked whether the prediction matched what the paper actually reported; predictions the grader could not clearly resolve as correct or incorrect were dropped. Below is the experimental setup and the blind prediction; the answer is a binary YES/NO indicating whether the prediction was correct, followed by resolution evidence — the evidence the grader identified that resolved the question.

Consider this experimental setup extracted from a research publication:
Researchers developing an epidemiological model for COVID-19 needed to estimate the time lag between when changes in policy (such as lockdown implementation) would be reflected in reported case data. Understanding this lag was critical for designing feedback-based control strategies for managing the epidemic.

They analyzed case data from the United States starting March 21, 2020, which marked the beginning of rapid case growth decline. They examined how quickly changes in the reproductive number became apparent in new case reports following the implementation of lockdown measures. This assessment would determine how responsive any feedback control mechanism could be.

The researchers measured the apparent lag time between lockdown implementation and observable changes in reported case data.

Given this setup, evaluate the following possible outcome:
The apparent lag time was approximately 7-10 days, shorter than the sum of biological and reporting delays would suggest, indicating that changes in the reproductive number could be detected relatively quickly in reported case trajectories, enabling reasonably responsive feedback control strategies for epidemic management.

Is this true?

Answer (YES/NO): NO